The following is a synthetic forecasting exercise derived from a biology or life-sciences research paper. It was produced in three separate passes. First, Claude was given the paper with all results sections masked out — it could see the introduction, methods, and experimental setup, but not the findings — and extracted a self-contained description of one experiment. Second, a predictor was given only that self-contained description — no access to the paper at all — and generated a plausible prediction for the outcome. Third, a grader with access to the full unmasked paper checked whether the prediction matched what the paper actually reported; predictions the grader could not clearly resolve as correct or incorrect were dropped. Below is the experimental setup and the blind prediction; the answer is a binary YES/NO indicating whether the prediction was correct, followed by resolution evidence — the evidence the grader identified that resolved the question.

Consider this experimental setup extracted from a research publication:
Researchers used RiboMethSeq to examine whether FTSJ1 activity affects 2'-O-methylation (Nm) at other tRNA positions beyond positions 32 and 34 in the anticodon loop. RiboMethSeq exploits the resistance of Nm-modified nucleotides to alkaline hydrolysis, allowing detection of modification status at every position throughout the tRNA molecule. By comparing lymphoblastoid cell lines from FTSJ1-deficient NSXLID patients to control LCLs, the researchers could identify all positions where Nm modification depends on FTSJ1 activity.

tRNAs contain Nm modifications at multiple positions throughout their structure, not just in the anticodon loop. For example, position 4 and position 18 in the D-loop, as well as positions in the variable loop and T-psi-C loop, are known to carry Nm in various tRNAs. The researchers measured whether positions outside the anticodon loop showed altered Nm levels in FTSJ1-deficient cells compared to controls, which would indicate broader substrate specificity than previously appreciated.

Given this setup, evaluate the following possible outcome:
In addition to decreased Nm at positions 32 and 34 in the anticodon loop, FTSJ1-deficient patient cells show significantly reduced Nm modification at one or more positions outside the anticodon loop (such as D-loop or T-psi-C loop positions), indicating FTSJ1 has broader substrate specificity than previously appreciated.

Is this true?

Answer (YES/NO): NO